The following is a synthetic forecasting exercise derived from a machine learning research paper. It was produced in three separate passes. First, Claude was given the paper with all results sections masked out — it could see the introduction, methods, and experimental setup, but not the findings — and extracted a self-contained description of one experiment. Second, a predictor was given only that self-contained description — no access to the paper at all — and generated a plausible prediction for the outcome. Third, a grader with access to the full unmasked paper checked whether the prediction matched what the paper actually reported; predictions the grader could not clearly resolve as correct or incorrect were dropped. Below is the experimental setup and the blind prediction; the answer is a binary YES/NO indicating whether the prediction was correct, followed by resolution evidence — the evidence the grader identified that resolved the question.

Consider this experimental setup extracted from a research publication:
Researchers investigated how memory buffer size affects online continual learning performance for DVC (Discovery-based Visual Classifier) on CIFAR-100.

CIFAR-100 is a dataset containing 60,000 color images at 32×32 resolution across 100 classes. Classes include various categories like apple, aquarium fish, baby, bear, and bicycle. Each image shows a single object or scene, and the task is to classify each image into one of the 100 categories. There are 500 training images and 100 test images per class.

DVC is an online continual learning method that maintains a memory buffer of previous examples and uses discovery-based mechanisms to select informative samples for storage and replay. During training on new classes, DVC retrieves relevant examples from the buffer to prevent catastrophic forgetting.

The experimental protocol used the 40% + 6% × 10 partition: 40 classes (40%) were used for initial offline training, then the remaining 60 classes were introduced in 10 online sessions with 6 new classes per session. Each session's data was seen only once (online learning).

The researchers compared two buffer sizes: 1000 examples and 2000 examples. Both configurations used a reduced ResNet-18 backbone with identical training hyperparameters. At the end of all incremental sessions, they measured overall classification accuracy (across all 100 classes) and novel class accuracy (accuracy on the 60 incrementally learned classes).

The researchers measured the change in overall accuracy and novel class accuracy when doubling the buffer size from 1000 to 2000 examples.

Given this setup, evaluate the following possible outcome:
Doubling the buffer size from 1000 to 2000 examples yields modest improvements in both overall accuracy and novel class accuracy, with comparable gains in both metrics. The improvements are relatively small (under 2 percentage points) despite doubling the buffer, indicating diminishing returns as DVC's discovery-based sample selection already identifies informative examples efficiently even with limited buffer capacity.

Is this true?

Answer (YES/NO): NO